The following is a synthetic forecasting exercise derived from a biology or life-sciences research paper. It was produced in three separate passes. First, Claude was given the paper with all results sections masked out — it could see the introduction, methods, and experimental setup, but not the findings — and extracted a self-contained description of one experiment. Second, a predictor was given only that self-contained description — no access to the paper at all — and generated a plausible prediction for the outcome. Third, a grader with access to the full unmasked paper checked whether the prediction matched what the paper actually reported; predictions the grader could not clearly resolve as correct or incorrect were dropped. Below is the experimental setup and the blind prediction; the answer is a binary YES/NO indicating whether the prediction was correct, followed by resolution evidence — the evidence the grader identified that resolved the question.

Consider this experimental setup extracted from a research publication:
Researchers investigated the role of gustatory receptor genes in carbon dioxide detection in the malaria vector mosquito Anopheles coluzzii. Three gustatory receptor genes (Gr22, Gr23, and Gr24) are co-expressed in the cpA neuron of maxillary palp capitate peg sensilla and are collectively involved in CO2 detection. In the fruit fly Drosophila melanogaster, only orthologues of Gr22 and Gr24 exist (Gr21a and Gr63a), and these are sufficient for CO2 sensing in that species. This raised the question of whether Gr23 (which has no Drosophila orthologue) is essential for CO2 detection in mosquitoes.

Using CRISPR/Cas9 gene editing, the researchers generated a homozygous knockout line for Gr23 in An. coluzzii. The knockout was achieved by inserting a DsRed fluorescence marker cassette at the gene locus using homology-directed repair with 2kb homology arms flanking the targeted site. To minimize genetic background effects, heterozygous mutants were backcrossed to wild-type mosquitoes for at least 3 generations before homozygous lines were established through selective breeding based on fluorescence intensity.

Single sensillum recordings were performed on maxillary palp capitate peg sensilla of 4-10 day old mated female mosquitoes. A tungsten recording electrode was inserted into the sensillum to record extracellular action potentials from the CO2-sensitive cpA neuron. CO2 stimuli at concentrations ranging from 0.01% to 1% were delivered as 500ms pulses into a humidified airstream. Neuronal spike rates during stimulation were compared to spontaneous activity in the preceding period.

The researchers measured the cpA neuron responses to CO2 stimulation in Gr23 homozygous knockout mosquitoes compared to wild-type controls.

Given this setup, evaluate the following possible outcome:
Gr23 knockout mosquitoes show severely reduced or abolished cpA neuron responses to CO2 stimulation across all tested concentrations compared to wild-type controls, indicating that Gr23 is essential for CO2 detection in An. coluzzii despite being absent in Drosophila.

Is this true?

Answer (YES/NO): YES